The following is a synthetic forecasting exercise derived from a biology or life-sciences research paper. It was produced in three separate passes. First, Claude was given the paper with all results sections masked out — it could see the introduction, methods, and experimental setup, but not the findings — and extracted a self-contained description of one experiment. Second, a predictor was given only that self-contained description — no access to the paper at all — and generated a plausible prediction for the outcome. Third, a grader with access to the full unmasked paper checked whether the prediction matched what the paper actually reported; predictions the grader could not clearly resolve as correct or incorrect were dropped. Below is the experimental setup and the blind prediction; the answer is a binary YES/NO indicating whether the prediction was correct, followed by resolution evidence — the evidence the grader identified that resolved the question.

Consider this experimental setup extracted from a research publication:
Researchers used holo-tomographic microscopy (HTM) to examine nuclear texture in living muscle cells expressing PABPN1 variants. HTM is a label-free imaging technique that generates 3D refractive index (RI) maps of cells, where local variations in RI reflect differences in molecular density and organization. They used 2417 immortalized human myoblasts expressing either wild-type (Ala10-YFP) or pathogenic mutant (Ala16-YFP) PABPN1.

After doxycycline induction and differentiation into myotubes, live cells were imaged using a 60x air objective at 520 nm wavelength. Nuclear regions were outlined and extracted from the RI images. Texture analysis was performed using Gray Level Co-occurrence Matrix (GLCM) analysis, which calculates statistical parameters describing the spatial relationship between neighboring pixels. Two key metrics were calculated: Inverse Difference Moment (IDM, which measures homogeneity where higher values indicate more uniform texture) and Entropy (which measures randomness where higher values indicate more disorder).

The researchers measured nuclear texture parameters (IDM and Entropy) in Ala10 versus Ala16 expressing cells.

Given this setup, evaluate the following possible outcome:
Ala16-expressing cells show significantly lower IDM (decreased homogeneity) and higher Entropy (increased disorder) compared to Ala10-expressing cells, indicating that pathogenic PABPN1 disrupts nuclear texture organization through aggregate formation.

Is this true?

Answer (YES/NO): NO